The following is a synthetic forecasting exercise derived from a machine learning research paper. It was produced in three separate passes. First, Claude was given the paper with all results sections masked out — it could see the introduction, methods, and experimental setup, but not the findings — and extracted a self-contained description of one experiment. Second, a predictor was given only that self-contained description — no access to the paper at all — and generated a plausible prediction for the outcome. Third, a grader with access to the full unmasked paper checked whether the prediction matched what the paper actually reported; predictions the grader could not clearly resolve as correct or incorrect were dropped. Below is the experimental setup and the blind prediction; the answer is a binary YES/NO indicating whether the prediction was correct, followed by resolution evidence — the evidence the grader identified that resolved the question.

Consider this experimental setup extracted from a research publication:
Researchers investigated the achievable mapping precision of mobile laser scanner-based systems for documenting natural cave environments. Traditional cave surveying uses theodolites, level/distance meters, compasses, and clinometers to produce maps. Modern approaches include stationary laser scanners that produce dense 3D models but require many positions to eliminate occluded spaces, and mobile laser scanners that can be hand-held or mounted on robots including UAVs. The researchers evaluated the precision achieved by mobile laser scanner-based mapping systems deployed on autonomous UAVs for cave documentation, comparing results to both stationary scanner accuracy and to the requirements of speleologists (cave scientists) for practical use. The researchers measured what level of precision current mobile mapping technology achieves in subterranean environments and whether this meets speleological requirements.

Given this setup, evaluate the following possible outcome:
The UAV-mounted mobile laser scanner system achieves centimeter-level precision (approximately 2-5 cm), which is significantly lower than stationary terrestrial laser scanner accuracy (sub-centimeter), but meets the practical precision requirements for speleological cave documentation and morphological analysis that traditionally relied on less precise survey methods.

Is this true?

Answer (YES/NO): NO